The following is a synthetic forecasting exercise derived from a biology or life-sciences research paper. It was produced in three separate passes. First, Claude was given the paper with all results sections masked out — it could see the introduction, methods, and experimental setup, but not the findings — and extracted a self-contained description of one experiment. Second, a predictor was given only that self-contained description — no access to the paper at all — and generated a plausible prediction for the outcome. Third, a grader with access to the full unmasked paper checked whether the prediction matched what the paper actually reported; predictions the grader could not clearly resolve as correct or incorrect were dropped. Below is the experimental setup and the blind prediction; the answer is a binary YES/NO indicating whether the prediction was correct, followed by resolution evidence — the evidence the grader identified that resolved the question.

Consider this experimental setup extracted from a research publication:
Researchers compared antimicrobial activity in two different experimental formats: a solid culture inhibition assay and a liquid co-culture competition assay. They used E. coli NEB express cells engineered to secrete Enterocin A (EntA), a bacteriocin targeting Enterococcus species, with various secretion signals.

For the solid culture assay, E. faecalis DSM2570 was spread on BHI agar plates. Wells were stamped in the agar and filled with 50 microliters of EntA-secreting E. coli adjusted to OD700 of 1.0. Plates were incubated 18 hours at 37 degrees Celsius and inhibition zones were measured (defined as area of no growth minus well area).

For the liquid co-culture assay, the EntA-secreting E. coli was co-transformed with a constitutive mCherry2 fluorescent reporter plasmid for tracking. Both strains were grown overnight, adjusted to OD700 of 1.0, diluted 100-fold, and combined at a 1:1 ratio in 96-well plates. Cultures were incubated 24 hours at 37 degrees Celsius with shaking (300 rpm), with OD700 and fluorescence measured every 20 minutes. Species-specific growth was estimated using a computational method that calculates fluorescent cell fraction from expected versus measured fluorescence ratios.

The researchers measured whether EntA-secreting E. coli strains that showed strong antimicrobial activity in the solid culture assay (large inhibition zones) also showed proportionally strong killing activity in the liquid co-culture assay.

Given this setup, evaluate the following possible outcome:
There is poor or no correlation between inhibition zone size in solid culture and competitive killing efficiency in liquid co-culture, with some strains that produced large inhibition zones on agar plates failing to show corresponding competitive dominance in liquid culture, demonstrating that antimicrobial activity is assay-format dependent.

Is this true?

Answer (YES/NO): YES